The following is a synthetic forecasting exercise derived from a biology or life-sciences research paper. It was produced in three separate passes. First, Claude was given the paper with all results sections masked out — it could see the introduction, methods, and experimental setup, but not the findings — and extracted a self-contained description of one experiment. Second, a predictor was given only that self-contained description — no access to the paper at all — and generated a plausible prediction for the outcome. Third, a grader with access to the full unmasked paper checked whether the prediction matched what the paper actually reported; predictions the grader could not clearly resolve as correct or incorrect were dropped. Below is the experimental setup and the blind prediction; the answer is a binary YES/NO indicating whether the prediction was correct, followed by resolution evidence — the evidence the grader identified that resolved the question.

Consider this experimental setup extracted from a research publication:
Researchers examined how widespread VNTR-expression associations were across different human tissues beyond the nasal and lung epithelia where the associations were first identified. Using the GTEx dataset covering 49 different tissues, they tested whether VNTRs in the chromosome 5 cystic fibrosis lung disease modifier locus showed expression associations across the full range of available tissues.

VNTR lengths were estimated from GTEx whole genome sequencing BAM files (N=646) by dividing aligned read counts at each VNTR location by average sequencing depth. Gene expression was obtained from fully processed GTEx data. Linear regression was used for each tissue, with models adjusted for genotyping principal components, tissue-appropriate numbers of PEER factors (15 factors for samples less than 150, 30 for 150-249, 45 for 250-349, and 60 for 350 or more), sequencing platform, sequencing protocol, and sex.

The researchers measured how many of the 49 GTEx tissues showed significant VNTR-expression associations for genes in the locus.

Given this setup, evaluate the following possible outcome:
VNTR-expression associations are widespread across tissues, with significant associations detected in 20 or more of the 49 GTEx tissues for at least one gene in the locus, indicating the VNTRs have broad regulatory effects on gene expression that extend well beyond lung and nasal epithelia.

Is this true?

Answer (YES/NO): YES